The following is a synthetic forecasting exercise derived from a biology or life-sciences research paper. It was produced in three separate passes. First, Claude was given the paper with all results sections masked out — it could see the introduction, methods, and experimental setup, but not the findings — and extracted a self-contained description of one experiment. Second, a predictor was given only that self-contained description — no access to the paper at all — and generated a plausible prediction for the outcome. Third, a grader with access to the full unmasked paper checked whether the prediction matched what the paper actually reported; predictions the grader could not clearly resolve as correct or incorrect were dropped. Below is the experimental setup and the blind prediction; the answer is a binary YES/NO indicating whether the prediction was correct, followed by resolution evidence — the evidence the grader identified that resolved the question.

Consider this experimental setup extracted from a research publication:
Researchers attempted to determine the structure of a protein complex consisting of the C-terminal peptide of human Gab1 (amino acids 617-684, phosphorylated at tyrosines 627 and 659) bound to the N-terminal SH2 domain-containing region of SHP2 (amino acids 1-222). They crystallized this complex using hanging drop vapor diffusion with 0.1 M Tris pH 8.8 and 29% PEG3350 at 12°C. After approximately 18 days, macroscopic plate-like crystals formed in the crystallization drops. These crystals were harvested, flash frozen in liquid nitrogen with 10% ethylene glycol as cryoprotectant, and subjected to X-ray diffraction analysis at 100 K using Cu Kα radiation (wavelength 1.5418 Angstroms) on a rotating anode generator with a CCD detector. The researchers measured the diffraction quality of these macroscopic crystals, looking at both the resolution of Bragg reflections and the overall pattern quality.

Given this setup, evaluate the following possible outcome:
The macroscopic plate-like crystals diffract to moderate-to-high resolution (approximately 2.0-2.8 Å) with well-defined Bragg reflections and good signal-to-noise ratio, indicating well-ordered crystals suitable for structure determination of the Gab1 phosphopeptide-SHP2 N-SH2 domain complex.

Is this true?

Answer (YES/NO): NO